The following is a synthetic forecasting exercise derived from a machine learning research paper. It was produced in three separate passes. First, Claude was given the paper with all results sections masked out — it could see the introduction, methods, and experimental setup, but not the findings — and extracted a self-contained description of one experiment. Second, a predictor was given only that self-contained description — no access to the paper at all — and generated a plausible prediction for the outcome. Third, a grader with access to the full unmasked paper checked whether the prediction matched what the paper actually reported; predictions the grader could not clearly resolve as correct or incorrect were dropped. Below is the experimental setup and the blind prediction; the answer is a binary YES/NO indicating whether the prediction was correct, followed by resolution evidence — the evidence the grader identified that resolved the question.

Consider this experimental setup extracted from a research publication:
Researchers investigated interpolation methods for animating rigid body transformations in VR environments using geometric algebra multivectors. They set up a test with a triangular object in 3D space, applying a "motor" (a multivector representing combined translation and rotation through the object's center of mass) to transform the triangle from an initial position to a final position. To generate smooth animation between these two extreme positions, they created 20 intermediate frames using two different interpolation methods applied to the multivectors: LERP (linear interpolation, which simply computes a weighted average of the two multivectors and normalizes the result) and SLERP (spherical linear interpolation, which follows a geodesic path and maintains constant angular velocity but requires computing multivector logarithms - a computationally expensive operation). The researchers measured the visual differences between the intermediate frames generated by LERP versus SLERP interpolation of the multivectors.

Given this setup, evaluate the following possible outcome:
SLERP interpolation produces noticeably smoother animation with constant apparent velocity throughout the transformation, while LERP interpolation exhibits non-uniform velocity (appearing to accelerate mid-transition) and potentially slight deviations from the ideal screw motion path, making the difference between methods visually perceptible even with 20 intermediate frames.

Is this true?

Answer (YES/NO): NO